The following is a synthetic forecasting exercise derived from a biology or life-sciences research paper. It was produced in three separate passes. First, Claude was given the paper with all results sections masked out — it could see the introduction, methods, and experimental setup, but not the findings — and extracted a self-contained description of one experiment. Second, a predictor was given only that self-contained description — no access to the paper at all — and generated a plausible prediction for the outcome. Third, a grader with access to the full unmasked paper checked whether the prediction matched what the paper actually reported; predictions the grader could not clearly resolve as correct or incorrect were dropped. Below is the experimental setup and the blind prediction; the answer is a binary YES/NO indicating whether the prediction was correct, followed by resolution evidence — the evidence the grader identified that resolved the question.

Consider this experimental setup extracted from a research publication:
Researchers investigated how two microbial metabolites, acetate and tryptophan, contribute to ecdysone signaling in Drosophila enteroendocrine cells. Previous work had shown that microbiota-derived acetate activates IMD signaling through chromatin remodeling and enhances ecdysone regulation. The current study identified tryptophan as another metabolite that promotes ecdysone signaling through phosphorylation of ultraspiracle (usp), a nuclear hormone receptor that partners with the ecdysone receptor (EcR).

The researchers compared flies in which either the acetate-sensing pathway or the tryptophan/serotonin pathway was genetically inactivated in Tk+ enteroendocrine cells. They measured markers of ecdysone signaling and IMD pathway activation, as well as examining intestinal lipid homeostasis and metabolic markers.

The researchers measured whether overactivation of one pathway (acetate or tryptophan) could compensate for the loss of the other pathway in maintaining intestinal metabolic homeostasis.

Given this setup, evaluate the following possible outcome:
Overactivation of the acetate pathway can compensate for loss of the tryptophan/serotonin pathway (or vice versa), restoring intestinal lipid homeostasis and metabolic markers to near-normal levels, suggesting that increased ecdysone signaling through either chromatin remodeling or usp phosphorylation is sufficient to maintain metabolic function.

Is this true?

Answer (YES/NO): NO